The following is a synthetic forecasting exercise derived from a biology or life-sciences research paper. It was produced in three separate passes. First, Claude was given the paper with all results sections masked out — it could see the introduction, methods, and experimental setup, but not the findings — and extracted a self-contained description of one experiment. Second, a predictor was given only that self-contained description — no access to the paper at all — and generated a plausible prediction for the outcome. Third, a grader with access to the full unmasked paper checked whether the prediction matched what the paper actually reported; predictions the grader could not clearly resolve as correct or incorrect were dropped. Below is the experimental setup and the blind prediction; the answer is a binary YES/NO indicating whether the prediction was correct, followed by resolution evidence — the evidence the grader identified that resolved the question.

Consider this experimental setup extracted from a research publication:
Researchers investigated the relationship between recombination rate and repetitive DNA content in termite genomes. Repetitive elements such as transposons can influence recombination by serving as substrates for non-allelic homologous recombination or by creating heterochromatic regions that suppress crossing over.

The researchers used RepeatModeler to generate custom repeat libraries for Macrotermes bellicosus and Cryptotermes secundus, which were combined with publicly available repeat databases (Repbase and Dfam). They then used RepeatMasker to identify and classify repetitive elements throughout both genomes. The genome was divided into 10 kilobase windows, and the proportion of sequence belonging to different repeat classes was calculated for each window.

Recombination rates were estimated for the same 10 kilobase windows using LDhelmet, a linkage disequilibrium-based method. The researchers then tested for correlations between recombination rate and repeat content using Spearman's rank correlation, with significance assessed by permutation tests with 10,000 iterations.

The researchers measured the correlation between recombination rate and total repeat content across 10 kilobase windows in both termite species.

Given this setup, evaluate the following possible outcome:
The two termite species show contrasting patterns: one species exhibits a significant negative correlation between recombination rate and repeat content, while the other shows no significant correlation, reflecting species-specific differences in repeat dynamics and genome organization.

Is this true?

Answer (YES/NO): NO